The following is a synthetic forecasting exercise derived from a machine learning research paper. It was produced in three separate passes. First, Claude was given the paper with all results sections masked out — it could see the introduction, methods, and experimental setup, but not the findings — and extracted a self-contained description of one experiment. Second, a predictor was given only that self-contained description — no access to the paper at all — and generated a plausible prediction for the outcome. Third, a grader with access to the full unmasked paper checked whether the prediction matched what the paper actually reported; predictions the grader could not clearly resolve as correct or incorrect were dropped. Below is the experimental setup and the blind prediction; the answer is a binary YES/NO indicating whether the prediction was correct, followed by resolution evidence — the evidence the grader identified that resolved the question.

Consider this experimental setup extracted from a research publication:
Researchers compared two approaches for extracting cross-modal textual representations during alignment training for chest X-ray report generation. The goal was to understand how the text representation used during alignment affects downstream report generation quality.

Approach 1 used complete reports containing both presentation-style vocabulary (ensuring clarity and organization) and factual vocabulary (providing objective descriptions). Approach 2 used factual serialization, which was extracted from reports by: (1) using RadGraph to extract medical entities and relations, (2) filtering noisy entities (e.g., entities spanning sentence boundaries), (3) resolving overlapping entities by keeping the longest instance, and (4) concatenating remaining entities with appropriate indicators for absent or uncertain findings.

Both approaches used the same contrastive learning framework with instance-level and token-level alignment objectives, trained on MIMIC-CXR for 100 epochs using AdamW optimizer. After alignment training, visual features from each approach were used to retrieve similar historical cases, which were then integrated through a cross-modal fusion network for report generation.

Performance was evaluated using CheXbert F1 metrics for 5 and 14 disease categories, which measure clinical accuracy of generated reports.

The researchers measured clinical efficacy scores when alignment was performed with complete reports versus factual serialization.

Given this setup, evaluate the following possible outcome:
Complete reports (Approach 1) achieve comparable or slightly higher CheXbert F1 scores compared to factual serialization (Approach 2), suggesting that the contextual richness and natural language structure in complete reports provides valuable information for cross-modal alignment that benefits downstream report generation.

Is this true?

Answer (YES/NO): NO